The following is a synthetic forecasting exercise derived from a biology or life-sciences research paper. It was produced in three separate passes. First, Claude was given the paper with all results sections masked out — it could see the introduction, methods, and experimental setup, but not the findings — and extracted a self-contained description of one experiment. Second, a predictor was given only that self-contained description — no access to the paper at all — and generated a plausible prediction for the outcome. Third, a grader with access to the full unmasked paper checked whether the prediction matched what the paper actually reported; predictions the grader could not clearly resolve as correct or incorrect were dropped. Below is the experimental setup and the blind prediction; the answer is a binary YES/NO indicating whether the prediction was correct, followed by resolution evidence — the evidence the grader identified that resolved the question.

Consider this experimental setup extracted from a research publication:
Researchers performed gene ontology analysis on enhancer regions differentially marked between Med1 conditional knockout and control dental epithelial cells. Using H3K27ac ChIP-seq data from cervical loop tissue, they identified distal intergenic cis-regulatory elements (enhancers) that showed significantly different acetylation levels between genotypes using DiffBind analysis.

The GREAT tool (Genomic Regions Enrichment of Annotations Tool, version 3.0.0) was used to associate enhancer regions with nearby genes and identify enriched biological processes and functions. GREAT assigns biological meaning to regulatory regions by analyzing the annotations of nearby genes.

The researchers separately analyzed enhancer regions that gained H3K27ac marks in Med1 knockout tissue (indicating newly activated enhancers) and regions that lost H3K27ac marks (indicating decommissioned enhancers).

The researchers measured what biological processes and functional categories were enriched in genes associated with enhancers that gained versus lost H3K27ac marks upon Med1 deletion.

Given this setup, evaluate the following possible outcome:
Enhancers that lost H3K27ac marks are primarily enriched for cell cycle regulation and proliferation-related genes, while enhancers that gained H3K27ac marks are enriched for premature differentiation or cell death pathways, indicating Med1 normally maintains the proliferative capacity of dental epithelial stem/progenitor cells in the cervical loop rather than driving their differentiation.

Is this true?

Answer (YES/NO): NO